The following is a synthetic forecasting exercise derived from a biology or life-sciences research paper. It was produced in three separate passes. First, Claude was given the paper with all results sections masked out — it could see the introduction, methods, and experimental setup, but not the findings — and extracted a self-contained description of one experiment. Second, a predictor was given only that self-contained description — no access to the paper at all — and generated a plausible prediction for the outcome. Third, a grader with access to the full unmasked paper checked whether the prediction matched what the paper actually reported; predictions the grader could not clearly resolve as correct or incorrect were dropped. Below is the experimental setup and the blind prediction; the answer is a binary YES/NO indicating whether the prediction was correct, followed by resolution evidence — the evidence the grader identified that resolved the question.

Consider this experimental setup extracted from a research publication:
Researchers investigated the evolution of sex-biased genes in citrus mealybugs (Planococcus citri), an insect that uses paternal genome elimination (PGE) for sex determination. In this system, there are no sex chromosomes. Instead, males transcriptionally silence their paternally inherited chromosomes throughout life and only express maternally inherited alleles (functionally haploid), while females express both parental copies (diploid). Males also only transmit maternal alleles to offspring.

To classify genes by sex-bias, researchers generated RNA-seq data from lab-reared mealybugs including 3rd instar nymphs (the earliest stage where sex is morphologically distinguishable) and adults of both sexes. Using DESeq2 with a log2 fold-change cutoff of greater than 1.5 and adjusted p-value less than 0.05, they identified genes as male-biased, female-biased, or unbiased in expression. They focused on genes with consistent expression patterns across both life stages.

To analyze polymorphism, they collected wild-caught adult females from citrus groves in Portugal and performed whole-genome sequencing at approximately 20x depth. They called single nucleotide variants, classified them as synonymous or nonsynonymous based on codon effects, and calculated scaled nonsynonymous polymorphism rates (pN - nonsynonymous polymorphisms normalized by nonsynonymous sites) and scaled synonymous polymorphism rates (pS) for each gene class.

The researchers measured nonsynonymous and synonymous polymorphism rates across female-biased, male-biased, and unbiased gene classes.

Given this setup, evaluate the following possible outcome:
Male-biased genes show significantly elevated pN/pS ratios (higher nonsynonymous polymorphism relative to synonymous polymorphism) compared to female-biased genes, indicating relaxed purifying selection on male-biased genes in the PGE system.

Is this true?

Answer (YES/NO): NO